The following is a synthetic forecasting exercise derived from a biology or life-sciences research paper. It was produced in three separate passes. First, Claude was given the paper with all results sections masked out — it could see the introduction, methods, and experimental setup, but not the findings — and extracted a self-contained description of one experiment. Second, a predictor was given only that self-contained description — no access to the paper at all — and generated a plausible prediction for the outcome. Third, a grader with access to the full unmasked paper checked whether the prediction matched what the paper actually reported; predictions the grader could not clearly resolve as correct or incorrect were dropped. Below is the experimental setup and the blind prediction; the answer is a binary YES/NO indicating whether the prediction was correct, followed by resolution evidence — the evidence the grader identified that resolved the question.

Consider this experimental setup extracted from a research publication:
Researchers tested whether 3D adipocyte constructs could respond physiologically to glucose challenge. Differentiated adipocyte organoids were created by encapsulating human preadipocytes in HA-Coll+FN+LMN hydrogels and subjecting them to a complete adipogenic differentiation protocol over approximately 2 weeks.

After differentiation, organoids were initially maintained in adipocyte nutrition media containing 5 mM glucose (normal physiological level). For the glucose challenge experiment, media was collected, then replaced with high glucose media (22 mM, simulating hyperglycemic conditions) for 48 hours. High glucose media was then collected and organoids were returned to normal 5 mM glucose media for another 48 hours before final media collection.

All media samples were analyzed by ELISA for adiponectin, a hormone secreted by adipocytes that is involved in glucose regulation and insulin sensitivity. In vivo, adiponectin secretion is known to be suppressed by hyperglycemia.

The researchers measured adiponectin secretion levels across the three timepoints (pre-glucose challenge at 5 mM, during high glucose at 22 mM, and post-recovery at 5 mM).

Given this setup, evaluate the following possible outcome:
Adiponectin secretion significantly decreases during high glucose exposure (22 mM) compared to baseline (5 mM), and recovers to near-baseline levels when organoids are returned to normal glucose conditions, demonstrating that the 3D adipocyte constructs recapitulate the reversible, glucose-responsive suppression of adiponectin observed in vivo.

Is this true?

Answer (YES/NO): NO